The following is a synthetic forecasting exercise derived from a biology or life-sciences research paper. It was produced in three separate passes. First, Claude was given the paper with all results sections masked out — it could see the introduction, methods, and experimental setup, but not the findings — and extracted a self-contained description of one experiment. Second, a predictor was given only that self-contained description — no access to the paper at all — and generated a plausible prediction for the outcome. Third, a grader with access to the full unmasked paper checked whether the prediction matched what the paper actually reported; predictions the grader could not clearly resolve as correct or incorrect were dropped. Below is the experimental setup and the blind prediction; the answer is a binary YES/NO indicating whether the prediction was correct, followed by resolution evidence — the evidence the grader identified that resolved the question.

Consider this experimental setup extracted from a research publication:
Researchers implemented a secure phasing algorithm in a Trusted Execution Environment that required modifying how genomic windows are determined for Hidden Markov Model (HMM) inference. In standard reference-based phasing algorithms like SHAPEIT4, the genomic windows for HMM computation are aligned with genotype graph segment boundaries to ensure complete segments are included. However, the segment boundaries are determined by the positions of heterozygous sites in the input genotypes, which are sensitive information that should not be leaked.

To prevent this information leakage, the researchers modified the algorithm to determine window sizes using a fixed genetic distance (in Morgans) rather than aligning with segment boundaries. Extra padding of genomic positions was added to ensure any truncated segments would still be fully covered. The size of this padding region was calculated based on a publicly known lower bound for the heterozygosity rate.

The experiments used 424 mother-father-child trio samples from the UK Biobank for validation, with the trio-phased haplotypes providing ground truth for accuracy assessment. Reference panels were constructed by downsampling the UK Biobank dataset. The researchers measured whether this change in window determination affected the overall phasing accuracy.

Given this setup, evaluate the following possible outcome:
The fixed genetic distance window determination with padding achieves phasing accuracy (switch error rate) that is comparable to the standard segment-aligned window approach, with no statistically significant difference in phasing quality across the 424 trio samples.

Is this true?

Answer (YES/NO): YES